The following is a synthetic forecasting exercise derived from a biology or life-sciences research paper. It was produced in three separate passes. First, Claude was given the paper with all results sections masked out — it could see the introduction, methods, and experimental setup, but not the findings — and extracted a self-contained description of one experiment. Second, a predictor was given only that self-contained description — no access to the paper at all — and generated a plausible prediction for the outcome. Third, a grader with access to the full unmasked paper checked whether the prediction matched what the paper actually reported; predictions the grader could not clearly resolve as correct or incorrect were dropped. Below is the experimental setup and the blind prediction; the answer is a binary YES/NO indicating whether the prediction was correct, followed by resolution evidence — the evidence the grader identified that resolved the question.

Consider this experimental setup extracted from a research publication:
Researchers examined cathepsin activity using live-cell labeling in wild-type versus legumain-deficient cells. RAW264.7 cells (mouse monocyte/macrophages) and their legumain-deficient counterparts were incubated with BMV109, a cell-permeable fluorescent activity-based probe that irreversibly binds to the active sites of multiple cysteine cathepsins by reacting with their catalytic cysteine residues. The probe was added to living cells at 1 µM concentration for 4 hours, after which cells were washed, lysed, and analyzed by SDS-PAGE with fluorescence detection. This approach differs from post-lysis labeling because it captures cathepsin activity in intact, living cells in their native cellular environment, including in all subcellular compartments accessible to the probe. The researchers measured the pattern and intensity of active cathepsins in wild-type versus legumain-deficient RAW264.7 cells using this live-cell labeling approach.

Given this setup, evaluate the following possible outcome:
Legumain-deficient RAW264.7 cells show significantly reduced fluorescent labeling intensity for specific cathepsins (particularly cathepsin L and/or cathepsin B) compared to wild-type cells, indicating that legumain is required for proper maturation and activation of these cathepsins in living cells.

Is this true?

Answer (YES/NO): NO